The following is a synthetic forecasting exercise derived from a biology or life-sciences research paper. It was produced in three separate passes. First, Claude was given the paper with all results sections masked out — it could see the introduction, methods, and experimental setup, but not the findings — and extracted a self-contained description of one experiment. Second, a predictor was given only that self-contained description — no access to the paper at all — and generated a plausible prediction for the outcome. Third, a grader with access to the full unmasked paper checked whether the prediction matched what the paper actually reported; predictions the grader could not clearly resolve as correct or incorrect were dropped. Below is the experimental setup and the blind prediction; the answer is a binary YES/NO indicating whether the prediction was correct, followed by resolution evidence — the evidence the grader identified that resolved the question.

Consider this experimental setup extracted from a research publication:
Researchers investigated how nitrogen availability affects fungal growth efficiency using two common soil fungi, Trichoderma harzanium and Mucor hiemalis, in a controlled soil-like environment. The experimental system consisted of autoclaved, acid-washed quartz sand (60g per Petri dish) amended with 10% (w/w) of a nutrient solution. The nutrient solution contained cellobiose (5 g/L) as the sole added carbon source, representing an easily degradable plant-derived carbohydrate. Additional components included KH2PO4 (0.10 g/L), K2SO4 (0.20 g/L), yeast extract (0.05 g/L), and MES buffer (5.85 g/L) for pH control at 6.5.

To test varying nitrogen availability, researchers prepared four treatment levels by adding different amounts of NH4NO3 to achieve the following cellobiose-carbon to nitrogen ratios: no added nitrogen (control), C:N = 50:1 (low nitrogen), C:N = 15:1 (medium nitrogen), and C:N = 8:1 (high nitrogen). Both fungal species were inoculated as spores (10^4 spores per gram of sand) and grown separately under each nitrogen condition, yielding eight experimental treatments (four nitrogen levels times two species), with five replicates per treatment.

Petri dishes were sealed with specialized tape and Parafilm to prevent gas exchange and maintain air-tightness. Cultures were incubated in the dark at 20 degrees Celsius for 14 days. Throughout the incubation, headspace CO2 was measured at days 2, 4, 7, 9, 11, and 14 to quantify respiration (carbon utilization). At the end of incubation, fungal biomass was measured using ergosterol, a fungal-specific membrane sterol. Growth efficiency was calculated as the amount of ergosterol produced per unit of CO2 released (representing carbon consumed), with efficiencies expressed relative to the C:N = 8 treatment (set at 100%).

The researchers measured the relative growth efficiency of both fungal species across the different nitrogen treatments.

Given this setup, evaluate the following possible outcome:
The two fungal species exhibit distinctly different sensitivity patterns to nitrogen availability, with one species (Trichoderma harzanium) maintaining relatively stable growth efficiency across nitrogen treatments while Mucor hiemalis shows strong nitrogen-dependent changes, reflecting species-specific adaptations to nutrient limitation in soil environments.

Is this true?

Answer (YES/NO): NO